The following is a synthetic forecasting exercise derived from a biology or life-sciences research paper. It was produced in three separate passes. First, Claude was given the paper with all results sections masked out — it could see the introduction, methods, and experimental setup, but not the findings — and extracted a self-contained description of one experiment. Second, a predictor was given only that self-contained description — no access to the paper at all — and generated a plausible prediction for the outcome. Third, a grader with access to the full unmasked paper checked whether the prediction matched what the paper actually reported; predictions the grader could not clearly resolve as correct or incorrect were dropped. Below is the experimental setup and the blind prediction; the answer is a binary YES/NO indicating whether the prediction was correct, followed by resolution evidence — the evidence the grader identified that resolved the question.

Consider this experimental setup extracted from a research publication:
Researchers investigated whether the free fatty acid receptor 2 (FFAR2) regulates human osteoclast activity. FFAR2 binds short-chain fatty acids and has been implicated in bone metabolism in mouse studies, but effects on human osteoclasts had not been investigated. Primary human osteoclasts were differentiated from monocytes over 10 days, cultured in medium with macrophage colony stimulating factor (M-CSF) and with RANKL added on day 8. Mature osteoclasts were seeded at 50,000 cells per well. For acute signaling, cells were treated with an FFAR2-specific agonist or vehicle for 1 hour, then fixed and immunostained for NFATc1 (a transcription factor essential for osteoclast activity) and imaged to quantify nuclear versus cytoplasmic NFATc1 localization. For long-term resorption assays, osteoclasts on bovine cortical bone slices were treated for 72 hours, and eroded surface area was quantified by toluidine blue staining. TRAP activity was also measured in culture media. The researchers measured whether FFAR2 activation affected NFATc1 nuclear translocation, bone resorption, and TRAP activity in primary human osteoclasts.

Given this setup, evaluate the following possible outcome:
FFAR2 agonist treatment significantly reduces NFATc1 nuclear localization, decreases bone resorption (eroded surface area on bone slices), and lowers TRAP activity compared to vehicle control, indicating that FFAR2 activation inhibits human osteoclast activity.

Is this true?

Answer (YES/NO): YES